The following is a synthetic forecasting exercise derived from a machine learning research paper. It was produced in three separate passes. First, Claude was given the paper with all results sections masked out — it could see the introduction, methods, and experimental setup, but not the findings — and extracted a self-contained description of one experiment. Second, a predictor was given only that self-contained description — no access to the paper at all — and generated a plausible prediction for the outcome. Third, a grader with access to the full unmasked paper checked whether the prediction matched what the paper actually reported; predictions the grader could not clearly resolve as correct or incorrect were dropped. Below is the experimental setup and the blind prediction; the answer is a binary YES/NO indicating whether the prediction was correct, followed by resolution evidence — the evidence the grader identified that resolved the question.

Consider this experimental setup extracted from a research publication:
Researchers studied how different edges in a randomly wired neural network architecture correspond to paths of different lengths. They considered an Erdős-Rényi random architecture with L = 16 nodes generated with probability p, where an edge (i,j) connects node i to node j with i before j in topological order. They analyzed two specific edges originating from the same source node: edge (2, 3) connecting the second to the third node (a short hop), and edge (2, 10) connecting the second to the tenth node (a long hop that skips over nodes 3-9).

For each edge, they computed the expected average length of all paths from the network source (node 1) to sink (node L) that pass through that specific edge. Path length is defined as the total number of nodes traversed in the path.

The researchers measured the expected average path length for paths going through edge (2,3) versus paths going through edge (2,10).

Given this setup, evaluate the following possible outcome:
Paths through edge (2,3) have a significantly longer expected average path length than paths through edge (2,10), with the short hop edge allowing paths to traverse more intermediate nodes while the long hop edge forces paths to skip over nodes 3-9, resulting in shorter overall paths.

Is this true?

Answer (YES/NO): YES